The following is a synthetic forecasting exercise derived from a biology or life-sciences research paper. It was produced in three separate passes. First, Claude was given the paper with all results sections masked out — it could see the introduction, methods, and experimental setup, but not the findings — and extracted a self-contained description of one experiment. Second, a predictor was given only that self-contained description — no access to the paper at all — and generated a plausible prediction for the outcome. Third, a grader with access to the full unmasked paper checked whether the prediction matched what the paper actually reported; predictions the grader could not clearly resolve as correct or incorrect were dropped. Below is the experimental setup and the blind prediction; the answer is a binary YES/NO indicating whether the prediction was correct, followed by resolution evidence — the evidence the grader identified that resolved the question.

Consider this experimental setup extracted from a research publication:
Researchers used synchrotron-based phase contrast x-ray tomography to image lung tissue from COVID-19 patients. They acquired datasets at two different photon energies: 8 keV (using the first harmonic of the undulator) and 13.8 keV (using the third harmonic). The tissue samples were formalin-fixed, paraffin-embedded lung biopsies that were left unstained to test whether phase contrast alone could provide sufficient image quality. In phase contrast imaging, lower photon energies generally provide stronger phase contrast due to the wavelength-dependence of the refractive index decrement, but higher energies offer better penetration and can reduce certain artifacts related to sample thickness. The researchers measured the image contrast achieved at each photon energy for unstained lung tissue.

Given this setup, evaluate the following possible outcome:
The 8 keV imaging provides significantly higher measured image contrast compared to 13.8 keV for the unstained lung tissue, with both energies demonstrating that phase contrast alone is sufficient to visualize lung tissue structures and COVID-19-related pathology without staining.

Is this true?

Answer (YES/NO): NO